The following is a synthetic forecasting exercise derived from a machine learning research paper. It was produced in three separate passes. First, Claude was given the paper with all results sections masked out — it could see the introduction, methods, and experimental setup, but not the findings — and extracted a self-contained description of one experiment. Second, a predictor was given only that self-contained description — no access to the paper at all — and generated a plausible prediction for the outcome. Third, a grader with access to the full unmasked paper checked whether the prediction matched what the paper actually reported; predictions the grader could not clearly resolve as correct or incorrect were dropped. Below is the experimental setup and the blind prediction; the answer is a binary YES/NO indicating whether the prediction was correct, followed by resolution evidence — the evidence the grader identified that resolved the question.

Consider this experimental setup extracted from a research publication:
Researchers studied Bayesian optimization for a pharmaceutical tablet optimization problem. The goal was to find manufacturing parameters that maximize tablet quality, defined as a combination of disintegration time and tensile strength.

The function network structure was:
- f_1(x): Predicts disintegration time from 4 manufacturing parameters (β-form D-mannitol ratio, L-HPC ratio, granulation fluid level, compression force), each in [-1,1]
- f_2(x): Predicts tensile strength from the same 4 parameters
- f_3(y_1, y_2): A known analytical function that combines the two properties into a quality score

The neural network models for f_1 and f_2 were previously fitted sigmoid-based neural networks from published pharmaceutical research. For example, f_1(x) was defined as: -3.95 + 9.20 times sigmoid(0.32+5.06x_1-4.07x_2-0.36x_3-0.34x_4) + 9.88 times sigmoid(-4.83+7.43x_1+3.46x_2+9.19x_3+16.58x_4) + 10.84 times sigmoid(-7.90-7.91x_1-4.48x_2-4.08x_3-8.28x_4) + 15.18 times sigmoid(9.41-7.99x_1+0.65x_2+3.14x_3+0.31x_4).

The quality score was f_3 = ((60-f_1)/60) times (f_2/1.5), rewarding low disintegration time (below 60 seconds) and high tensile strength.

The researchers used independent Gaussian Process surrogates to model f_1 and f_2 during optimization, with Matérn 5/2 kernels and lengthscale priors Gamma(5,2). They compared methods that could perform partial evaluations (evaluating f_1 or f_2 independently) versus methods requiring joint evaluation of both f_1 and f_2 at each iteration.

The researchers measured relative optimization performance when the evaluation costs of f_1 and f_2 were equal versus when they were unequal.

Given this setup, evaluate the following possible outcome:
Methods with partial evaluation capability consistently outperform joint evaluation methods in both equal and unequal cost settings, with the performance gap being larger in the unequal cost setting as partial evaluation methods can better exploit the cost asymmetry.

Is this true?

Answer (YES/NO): NO